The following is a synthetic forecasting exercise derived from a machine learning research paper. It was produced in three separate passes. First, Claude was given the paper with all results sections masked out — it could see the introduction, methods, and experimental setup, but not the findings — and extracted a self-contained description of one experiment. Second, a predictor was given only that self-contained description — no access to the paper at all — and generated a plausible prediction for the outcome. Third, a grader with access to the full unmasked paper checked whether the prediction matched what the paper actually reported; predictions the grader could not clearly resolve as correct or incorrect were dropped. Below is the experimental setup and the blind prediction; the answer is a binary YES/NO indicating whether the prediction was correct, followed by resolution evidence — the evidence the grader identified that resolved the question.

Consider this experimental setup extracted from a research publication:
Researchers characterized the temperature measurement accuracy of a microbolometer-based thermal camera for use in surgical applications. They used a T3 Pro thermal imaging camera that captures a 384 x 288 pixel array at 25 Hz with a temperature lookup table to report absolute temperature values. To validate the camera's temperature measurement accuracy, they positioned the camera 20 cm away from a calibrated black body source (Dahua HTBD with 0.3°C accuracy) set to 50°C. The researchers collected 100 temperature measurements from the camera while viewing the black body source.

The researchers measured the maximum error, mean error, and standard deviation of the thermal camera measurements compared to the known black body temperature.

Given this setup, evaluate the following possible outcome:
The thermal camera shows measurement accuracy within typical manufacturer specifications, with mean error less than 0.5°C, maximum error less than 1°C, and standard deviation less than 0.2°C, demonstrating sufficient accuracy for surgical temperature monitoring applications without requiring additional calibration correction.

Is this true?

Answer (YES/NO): NO